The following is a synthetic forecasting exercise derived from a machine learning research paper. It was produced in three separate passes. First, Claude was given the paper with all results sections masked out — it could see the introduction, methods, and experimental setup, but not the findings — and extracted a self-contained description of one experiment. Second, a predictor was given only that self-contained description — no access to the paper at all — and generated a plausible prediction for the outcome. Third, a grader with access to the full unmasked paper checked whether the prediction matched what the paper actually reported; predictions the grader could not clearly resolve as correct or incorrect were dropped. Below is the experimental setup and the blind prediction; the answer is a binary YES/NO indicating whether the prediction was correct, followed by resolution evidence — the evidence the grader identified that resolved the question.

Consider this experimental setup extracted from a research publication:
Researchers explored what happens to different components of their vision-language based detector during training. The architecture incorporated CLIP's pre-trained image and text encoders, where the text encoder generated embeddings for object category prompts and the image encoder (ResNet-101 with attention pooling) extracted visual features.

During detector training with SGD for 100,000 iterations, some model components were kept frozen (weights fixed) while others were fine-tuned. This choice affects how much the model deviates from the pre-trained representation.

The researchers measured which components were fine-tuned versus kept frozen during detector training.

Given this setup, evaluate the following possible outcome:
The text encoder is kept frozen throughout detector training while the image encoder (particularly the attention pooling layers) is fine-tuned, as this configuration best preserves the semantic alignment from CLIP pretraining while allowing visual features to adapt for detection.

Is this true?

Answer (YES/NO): NO